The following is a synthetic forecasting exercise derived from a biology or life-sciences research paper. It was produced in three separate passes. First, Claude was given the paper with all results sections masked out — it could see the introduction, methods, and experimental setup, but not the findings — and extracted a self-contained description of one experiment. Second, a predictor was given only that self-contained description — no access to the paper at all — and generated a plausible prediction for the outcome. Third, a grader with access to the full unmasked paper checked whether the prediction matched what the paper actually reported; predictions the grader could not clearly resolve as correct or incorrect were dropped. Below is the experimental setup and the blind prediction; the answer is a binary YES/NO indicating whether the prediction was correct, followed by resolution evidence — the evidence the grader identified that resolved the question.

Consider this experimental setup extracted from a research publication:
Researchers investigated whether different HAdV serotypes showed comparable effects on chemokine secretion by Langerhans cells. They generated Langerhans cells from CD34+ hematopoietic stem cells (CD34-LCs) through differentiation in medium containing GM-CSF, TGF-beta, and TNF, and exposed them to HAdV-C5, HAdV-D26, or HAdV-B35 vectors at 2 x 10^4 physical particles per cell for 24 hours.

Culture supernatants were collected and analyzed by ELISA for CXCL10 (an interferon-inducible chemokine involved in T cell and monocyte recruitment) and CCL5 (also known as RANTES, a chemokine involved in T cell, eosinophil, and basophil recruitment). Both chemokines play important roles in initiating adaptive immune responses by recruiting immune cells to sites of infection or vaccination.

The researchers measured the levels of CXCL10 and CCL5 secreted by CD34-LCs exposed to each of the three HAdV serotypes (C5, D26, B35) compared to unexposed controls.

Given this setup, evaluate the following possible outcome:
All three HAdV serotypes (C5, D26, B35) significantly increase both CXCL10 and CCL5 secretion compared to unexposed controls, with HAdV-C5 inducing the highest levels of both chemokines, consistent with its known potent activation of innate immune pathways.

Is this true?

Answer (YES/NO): NO